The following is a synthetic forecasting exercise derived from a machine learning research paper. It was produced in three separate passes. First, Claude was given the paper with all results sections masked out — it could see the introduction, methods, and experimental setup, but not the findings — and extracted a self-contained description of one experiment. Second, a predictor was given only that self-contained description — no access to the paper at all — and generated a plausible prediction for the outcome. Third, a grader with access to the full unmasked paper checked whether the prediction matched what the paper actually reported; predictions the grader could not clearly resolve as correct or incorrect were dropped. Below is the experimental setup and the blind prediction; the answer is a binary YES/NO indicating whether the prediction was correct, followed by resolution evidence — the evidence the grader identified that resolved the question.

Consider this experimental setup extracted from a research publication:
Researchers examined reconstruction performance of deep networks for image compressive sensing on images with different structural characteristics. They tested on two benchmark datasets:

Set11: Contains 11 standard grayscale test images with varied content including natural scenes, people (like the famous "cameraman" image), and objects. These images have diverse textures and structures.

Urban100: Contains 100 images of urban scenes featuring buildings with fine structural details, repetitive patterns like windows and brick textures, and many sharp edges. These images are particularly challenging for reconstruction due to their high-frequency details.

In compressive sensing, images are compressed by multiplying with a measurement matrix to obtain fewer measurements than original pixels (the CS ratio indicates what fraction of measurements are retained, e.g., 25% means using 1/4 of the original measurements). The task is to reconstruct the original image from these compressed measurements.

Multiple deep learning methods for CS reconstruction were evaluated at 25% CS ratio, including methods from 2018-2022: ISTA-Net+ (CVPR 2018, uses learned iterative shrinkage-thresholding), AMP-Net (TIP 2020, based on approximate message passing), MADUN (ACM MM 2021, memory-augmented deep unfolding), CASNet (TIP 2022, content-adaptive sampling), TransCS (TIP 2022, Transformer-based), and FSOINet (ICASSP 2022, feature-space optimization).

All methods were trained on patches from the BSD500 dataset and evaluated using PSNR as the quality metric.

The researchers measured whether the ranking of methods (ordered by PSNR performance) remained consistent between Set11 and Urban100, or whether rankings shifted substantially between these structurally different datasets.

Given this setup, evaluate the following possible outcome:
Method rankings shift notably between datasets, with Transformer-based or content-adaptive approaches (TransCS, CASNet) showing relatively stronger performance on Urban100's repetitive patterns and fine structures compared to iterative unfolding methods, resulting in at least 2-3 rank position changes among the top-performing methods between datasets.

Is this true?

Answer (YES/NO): NO